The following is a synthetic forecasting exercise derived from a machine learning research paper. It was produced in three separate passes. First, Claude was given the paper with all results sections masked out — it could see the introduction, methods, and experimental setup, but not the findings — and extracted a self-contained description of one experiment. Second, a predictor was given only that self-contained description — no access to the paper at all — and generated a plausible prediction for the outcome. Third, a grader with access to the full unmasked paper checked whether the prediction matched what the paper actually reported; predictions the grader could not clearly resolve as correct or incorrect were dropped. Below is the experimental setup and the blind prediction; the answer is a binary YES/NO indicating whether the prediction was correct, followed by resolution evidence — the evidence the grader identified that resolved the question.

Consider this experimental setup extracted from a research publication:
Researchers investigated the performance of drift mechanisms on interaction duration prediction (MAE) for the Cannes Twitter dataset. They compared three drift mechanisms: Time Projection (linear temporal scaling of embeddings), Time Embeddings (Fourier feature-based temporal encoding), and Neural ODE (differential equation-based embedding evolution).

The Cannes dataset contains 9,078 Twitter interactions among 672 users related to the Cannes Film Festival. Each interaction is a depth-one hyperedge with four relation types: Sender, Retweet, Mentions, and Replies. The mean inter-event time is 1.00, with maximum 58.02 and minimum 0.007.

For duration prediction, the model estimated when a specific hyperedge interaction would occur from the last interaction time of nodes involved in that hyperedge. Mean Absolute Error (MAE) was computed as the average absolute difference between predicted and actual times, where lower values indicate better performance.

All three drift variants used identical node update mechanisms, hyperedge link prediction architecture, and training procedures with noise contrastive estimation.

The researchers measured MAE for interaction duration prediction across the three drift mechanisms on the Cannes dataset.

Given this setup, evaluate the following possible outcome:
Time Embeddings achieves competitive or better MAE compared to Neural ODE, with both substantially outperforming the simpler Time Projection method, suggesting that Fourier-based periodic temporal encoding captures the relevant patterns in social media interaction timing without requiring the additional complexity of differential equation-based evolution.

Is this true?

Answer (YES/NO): NO